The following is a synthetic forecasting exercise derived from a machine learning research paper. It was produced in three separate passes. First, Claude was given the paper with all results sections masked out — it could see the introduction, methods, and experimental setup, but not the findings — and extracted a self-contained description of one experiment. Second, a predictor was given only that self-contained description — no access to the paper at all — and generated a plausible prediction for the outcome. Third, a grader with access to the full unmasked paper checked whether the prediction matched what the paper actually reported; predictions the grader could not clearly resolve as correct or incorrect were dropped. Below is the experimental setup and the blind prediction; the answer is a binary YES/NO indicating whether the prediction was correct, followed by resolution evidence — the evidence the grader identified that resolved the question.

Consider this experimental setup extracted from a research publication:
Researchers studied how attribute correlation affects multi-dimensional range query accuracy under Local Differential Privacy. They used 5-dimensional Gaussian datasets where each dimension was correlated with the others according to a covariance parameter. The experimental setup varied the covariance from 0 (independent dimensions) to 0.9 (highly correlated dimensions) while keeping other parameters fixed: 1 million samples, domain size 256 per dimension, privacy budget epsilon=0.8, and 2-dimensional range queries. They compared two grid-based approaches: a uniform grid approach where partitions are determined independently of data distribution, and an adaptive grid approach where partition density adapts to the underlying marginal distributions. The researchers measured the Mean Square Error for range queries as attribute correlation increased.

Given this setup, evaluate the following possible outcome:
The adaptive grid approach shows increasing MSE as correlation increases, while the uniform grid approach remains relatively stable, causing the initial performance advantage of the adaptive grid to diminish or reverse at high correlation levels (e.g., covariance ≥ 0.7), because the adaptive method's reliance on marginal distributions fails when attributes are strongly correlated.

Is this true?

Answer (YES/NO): NO